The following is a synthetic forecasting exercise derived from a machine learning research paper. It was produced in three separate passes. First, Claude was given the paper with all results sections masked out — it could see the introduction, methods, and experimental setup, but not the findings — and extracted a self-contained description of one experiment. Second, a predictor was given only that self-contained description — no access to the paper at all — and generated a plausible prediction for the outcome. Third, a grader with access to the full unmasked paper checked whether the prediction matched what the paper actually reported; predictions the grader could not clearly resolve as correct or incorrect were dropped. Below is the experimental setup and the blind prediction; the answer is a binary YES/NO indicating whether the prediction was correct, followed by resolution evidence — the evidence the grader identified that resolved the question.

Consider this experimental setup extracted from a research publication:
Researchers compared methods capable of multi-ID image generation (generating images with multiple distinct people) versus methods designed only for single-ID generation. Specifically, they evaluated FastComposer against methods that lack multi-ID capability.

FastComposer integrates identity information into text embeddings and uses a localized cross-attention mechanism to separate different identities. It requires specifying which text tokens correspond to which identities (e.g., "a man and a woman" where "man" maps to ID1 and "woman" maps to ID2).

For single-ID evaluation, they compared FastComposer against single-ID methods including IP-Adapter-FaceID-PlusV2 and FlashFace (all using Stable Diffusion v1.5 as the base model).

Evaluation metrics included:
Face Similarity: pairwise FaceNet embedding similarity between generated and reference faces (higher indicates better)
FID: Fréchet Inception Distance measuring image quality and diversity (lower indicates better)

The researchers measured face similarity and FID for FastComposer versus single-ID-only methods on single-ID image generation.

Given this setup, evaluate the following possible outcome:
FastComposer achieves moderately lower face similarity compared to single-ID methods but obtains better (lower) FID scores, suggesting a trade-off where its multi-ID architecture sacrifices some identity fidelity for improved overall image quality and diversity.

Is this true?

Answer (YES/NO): NO